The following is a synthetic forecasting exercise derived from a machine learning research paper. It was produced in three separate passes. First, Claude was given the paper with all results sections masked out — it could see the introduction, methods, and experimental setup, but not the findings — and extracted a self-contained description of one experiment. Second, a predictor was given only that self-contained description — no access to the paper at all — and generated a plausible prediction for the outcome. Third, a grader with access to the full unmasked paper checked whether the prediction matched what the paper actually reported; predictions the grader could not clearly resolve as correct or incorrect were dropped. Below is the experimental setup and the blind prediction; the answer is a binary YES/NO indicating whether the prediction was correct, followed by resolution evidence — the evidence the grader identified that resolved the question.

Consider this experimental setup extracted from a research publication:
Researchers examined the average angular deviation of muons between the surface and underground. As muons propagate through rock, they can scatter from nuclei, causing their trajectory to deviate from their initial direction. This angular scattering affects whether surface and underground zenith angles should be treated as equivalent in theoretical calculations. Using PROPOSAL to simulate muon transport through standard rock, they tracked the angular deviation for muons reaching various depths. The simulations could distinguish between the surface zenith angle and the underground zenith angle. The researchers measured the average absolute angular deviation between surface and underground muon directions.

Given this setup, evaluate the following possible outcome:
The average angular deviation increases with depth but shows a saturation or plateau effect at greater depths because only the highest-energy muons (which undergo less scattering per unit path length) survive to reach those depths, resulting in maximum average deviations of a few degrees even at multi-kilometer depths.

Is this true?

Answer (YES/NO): NO